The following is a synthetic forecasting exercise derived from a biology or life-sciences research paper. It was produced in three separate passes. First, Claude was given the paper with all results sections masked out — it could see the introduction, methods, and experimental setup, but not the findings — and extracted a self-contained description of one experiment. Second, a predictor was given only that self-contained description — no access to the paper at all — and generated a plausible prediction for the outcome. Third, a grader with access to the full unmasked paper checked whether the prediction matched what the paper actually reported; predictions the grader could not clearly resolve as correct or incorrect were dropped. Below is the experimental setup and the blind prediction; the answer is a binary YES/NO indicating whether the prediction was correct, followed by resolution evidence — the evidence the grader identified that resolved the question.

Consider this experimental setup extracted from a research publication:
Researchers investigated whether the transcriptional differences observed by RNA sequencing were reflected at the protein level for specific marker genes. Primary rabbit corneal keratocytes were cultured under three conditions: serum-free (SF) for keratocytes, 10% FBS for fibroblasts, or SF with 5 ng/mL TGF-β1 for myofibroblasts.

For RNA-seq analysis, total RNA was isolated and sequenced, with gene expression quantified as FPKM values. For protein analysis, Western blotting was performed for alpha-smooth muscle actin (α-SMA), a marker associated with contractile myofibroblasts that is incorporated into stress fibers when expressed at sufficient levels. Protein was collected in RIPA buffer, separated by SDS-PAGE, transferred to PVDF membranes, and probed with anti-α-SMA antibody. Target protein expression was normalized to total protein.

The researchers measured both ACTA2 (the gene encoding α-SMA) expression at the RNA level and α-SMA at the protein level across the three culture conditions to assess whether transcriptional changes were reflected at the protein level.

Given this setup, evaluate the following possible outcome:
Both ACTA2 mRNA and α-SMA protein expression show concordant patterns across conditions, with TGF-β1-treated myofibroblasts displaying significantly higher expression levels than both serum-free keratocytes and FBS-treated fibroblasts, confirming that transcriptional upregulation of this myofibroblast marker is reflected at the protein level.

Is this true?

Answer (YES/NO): NO